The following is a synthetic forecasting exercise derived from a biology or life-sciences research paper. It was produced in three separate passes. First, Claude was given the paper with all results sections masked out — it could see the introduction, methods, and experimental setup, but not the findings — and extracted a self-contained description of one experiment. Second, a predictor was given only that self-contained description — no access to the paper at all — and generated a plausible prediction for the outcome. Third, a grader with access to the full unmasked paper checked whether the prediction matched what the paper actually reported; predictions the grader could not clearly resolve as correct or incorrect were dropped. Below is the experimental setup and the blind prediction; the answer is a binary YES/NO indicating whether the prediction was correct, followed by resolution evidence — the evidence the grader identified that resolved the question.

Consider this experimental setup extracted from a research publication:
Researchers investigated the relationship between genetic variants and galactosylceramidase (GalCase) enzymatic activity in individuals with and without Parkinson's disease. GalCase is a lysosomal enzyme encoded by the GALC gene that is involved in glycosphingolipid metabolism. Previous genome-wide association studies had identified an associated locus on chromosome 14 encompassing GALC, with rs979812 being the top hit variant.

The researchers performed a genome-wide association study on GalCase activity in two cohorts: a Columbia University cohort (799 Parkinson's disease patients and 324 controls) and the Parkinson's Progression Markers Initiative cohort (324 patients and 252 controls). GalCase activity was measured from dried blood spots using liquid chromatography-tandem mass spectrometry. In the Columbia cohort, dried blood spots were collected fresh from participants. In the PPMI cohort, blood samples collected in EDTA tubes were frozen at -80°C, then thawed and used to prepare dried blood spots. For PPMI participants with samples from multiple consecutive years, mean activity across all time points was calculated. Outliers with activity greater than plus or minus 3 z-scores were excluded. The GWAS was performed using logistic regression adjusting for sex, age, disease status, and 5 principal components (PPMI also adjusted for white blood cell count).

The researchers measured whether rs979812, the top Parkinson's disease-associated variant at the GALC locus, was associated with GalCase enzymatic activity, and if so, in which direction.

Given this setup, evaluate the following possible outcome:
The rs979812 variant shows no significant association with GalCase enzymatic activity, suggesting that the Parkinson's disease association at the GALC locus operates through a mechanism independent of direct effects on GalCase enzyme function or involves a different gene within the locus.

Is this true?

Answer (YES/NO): NO